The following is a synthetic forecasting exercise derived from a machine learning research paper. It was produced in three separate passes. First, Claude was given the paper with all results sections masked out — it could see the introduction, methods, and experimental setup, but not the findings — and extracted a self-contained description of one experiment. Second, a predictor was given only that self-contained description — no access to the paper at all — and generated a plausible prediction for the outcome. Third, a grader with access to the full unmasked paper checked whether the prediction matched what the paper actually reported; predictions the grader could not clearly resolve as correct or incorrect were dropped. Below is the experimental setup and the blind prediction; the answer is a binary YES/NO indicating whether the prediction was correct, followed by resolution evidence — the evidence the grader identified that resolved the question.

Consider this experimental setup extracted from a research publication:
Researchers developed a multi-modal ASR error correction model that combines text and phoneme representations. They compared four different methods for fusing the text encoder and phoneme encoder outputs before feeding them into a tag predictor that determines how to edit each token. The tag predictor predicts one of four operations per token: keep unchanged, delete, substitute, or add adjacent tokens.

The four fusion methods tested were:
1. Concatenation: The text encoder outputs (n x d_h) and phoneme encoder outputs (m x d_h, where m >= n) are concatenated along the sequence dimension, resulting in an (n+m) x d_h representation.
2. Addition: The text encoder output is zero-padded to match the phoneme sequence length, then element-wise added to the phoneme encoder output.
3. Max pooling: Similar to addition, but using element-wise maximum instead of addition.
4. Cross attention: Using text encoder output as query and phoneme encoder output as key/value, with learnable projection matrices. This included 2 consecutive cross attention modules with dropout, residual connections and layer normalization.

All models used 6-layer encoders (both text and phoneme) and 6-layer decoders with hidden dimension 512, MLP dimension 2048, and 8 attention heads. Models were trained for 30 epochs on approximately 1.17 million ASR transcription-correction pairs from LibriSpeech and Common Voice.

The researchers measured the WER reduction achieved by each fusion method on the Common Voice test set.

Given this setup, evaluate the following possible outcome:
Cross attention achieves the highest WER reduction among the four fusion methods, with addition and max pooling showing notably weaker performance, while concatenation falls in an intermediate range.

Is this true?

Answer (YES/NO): NO